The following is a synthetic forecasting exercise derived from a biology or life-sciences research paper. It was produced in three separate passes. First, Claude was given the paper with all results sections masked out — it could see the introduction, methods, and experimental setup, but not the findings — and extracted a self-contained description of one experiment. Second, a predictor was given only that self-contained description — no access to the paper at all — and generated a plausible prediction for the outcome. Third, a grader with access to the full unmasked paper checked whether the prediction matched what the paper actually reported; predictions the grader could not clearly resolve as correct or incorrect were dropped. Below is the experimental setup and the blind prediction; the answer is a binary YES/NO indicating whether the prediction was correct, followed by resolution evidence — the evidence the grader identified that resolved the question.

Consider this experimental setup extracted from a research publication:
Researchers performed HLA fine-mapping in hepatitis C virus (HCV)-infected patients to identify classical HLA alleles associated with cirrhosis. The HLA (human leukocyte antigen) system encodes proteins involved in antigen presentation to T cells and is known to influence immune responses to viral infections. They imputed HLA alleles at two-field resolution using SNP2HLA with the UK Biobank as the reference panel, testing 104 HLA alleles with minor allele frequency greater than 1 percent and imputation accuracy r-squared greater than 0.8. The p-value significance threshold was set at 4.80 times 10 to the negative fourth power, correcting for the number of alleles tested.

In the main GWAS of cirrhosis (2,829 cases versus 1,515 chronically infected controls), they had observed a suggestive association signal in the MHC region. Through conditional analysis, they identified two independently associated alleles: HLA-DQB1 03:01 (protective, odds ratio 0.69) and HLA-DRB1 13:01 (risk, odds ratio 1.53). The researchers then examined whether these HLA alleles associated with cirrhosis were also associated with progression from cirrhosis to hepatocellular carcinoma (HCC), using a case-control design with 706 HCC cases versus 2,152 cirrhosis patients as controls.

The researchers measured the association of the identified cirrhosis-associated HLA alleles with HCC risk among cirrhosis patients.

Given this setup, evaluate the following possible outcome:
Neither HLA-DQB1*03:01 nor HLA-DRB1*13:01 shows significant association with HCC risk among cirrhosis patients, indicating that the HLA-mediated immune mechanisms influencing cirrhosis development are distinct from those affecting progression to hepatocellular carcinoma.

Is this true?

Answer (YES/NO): YES